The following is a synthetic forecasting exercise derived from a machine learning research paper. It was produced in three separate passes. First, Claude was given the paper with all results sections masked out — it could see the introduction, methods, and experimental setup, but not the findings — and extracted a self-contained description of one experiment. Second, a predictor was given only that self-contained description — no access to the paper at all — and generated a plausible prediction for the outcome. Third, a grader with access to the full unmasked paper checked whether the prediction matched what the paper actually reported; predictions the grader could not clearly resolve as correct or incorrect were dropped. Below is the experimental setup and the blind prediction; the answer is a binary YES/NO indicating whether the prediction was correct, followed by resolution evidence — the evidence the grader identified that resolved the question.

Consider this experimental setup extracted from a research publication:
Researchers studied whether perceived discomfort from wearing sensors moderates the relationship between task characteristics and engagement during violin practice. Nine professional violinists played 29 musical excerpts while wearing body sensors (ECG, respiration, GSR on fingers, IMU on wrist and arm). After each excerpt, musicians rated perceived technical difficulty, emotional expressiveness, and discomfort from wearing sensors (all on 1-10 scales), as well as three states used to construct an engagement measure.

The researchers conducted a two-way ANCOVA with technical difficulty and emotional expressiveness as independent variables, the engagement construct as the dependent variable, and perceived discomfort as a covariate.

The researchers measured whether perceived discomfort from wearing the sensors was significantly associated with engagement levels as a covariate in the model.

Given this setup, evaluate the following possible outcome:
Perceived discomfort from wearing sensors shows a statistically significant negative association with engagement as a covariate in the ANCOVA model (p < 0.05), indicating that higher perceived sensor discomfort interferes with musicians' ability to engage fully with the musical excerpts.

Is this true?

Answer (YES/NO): YES